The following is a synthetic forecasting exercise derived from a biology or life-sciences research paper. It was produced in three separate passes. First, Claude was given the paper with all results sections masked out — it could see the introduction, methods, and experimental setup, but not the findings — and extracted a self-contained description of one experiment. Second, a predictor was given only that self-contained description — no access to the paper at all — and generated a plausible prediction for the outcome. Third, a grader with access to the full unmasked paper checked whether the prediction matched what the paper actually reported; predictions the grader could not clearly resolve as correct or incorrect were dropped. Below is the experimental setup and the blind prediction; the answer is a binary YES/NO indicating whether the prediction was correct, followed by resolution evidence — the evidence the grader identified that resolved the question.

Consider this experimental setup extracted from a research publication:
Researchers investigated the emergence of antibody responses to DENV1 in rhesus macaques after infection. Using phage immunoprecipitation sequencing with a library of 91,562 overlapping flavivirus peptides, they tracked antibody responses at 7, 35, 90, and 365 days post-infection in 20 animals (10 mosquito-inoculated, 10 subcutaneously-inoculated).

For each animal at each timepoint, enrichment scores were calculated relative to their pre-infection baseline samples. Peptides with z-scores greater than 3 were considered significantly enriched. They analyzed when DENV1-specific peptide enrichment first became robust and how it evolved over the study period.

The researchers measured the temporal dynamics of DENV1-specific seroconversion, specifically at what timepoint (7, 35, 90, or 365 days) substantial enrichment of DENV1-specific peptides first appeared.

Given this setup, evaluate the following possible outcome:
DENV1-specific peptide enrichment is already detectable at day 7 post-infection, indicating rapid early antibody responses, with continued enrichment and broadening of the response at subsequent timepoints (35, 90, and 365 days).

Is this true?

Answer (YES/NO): NO